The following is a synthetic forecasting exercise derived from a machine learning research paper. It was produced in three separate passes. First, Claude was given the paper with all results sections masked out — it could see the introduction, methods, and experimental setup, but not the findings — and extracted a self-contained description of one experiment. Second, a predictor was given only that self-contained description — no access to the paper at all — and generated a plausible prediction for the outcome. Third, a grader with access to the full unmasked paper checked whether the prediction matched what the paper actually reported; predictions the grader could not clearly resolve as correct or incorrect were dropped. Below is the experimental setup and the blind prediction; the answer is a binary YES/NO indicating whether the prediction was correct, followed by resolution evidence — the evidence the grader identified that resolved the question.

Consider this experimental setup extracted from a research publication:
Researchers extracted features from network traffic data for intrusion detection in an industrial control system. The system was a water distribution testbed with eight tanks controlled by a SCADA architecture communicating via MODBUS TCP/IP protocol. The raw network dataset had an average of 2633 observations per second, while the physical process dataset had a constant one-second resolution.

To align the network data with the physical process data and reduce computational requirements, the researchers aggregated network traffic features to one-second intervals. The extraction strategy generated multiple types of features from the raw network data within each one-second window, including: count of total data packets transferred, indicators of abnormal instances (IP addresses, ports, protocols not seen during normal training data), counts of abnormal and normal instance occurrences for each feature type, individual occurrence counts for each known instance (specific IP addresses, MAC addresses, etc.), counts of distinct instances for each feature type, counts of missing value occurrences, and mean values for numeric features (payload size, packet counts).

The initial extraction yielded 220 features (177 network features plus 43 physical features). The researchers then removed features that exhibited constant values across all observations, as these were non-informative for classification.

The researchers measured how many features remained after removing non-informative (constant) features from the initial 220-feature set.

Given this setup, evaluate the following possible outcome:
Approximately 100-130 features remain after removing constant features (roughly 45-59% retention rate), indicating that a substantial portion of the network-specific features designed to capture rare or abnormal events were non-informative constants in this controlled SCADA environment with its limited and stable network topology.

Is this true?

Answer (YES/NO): NO